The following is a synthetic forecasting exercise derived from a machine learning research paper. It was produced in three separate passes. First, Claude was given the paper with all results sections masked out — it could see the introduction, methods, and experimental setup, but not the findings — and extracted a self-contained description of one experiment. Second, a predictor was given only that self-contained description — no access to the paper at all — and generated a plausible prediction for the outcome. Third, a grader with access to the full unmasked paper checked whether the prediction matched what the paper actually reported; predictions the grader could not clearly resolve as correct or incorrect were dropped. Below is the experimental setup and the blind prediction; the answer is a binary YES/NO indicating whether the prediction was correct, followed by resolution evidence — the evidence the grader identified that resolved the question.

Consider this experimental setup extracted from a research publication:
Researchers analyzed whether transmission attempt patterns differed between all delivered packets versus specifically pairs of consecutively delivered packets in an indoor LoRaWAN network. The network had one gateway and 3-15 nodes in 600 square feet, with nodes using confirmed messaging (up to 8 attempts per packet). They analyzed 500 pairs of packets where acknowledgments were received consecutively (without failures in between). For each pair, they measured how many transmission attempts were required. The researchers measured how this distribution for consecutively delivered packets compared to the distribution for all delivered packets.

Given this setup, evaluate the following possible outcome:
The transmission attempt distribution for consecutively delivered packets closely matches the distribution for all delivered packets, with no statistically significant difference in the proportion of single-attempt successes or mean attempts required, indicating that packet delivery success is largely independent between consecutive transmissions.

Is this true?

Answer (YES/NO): YES